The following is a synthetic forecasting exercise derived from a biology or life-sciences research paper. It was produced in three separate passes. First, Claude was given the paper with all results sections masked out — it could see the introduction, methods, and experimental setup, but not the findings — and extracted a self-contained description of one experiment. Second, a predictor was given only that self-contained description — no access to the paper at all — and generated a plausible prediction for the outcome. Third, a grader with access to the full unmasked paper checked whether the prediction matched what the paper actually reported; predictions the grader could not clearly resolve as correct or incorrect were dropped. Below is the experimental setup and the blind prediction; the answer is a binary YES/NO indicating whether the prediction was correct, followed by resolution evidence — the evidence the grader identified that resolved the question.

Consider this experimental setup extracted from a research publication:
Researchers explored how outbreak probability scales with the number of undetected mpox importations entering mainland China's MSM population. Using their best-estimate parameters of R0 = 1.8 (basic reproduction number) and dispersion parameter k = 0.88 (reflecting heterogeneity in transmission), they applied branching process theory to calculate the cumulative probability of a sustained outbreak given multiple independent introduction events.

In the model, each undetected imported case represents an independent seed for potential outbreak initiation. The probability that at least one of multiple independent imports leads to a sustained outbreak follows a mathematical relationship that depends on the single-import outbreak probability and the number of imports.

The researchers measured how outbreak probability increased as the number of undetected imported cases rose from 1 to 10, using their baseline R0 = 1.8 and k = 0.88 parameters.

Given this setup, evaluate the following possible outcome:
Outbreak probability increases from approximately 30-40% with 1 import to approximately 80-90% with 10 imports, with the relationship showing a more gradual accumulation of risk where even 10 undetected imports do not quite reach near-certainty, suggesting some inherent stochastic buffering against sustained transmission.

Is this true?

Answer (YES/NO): NO